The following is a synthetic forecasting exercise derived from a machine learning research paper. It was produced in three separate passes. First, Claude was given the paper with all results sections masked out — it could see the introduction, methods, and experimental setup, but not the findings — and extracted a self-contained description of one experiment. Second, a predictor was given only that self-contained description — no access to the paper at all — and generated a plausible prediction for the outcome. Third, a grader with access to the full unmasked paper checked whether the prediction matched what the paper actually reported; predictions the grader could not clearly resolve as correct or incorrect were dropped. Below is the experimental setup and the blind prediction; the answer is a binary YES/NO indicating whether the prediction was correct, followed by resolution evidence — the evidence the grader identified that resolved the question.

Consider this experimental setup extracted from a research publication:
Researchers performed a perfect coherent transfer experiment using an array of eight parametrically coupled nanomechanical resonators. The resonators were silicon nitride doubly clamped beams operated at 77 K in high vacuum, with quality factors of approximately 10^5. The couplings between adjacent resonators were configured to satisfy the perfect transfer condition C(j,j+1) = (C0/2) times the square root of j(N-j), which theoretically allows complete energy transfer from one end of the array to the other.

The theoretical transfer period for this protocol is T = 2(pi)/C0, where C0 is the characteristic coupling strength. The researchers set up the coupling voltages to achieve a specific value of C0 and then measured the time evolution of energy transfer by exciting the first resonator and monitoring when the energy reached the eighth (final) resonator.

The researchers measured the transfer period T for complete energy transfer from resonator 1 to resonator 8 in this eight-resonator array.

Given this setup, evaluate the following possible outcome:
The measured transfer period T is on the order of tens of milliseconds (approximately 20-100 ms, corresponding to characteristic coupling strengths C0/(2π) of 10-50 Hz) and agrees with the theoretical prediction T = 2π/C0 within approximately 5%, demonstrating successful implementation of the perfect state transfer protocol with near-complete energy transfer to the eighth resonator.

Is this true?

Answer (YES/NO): YES